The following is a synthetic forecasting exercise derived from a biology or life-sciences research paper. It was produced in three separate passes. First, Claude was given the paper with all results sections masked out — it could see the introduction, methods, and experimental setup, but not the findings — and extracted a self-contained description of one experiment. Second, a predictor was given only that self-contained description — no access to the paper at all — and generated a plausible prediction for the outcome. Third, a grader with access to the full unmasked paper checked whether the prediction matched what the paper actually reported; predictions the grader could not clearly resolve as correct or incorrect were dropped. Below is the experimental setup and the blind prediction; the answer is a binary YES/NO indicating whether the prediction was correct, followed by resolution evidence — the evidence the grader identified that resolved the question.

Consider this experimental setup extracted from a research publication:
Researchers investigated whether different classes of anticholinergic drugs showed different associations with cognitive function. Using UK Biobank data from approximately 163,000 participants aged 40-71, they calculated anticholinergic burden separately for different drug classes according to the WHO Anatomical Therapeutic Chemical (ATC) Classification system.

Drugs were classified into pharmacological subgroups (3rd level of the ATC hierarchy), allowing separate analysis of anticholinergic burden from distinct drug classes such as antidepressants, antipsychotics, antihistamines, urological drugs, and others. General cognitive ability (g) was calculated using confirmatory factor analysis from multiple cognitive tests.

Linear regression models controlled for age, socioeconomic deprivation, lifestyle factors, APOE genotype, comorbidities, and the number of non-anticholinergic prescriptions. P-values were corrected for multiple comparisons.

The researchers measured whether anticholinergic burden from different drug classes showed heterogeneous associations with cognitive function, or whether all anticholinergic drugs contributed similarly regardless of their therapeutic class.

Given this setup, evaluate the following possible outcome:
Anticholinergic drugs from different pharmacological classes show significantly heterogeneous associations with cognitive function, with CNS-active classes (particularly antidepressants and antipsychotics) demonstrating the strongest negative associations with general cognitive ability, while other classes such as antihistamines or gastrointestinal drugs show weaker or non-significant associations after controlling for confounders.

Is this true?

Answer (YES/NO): NO